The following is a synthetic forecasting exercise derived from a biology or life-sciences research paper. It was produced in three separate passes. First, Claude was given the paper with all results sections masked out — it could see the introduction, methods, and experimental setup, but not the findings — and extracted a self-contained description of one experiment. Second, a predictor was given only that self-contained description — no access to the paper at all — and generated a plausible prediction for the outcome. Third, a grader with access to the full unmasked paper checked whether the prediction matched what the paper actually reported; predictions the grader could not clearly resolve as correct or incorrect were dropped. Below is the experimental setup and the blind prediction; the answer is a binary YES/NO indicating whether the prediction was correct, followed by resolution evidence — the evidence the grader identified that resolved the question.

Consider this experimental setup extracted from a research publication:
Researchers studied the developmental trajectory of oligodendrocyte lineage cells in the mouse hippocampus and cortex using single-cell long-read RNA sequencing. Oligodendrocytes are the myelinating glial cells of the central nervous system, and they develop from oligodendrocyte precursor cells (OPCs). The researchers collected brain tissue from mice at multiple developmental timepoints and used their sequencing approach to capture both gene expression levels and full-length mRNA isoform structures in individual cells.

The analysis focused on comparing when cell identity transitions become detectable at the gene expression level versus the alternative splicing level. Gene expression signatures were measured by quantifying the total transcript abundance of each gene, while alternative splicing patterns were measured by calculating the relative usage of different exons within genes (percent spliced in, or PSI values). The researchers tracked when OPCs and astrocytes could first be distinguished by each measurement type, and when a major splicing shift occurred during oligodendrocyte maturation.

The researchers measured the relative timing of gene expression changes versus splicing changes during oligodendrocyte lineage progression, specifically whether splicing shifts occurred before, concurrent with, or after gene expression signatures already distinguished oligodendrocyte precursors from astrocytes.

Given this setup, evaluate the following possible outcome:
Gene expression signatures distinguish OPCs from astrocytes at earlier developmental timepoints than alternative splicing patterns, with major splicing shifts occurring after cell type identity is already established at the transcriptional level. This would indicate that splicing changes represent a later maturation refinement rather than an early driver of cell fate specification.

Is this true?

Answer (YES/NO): YES